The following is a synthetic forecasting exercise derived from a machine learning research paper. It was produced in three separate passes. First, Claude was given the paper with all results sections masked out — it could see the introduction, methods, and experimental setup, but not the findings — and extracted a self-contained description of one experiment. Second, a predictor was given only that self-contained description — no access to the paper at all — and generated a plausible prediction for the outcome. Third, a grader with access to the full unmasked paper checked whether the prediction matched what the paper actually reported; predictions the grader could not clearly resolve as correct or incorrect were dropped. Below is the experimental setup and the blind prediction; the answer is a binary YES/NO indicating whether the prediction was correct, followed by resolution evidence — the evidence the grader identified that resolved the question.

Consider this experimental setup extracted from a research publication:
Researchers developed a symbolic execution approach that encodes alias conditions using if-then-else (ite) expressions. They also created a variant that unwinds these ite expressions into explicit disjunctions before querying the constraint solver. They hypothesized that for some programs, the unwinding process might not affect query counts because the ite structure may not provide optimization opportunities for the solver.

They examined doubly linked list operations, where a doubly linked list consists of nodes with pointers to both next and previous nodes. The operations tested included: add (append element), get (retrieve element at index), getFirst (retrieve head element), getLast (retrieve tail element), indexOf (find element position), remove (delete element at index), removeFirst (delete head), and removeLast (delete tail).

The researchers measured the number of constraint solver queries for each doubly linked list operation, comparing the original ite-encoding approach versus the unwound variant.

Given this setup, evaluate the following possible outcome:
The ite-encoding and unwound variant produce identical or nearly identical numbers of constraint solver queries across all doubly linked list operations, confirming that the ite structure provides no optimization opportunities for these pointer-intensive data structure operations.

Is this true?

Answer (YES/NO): YES